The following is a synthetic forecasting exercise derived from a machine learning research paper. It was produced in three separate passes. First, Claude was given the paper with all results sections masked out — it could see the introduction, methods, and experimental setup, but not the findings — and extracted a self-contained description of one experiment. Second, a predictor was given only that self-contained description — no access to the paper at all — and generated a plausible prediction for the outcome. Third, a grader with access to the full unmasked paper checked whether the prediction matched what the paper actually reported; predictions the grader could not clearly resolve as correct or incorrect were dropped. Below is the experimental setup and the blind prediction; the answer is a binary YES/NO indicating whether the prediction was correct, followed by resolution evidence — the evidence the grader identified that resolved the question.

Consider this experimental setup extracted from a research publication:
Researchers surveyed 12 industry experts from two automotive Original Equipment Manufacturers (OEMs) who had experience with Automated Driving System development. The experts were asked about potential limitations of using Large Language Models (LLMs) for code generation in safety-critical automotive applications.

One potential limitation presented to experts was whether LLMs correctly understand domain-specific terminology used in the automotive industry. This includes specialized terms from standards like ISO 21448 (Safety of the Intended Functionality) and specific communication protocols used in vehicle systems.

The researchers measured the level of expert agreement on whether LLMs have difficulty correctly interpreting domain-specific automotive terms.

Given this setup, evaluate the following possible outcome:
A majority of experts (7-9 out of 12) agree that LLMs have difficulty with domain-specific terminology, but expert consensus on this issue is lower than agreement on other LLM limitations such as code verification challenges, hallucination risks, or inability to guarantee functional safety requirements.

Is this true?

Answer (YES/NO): NO